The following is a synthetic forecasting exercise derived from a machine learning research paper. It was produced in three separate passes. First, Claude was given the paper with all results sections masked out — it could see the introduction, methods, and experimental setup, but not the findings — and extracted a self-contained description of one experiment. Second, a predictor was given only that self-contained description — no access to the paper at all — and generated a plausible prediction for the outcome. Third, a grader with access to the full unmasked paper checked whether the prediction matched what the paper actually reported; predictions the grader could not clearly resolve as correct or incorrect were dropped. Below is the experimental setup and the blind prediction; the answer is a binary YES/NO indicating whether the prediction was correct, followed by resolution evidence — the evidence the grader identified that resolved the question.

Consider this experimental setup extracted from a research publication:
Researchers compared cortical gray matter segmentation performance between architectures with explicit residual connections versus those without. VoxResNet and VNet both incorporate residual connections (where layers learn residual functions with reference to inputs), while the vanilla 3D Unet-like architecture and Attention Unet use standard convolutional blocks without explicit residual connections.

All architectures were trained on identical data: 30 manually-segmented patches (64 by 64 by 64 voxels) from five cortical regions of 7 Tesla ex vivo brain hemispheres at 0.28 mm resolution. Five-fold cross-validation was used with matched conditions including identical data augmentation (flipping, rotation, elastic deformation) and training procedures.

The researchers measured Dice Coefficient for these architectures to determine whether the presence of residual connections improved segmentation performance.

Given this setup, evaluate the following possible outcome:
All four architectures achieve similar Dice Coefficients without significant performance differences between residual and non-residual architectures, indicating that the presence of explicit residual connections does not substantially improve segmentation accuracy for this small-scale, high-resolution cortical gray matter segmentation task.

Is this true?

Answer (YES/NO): NO